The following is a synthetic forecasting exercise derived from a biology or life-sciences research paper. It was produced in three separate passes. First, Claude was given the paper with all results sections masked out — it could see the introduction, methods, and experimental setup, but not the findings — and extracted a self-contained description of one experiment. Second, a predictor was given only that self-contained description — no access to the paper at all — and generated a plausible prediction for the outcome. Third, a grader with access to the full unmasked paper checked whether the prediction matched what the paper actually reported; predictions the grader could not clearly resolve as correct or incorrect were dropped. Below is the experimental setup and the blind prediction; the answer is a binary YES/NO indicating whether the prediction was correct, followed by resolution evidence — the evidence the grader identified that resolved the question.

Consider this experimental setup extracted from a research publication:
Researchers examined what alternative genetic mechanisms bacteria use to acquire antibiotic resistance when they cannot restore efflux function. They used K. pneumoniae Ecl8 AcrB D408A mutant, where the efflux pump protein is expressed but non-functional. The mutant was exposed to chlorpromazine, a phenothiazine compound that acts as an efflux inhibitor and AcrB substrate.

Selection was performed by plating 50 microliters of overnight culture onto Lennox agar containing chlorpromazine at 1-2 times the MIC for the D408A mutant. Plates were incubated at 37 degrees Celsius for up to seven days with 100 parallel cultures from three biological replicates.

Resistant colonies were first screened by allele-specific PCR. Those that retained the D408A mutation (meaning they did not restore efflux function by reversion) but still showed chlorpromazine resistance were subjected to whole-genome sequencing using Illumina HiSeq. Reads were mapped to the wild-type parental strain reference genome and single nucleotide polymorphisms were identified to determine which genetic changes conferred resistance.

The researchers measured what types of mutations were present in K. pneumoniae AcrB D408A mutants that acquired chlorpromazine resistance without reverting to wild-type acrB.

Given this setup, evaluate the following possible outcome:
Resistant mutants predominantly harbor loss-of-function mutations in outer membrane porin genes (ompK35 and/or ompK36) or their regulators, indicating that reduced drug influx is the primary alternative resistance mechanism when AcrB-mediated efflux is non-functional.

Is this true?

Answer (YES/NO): NO